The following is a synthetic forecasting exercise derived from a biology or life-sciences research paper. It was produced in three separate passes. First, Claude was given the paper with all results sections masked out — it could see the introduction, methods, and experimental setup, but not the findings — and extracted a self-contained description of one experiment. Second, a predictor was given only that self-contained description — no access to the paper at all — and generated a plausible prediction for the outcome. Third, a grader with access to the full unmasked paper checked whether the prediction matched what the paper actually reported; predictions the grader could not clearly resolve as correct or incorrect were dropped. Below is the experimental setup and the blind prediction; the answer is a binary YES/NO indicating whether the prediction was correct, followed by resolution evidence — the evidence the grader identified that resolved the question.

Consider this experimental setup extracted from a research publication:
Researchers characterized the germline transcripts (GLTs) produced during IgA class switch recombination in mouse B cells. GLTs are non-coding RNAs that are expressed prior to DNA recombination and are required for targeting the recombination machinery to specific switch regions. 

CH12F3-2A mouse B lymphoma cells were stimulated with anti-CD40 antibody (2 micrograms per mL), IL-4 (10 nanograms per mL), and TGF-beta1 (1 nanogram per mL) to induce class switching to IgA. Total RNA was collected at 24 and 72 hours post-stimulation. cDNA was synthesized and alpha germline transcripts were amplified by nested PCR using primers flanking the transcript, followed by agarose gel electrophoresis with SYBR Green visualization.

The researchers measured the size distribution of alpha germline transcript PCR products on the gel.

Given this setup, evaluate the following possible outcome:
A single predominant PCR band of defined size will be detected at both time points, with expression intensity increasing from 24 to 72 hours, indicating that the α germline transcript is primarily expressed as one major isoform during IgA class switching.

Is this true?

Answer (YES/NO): NO